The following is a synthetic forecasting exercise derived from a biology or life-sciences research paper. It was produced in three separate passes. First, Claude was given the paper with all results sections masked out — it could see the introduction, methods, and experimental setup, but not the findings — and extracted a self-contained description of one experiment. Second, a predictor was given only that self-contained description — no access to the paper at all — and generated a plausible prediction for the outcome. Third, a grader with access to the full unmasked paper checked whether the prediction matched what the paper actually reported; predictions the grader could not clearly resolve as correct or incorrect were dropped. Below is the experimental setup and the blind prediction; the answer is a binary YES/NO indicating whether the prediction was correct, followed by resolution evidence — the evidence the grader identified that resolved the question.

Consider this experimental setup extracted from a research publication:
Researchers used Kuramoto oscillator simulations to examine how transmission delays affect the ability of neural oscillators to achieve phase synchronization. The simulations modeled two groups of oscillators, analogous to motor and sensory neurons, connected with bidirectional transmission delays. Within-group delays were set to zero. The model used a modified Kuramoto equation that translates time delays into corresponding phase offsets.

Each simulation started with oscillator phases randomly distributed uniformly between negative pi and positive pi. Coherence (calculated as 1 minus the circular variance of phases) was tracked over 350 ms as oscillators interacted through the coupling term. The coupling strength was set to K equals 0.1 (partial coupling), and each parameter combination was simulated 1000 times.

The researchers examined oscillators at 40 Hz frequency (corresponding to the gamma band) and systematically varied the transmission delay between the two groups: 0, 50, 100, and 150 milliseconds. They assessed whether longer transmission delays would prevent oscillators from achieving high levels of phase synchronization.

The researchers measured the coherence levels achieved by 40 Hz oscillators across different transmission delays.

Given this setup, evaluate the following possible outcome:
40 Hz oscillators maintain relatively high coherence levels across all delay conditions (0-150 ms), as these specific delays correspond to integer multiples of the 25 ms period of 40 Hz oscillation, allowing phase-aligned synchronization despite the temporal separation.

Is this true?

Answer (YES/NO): NO